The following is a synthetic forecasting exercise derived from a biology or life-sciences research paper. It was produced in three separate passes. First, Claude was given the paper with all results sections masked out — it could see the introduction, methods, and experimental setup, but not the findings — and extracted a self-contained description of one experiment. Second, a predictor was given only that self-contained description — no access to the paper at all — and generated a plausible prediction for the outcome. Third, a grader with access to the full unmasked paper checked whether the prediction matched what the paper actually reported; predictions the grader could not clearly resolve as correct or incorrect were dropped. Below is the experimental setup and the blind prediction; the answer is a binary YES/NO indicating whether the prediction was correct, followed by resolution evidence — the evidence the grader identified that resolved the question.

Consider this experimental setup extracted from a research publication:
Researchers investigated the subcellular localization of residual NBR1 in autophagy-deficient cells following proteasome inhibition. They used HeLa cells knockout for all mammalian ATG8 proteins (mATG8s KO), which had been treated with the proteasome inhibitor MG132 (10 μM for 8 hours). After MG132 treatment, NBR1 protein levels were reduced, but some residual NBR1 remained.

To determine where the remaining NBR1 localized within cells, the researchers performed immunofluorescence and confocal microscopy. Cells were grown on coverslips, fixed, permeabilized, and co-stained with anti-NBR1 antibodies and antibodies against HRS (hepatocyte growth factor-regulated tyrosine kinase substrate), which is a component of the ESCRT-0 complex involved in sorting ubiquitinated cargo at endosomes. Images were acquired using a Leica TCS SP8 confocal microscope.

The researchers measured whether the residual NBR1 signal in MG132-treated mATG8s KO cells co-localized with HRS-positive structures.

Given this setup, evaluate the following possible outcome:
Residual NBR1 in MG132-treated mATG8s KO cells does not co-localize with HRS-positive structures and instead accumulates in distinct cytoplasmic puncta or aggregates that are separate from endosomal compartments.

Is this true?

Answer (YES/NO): NO